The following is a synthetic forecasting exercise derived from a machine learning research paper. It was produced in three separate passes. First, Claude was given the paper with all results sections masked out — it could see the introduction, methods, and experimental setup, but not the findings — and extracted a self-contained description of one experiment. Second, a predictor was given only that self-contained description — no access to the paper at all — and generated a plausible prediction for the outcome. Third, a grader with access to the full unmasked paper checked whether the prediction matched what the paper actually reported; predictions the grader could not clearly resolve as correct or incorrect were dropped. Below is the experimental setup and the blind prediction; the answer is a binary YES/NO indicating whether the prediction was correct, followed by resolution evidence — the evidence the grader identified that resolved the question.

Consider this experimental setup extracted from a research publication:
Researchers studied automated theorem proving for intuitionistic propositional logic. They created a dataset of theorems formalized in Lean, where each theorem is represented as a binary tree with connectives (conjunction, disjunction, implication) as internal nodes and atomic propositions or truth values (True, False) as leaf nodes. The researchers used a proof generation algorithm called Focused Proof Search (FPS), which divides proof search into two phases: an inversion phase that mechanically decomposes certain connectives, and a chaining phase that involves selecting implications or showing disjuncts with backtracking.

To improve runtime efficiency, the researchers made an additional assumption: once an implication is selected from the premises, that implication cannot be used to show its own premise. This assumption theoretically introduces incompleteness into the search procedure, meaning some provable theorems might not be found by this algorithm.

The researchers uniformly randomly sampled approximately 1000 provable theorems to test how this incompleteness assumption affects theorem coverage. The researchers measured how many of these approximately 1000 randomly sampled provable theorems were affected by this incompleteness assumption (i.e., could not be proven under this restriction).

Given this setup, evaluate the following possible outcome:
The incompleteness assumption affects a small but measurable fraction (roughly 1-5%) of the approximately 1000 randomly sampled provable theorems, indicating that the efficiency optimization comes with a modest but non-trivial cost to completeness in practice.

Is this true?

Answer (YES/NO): NO